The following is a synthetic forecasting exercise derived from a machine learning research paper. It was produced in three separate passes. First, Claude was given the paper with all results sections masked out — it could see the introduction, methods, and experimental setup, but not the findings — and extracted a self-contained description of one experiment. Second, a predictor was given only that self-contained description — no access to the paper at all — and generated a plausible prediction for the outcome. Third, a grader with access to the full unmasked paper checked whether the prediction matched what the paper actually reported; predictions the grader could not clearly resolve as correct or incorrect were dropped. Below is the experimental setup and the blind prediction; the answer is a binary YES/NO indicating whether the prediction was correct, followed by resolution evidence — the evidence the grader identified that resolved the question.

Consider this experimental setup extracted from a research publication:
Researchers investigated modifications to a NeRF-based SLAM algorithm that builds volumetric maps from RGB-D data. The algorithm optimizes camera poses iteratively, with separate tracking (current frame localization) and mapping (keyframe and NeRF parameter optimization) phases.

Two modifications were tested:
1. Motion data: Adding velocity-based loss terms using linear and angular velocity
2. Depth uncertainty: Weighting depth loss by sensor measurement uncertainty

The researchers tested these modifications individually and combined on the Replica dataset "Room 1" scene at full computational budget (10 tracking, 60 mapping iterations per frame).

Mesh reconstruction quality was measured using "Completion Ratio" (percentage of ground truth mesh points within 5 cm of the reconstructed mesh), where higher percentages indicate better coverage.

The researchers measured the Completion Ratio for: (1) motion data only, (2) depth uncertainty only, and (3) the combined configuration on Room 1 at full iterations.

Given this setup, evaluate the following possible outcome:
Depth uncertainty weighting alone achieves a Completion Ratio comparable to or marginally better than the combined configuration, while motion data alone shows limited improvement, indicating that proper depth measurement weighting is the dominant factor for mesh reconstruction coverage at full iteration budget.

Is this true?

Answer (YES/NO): NO